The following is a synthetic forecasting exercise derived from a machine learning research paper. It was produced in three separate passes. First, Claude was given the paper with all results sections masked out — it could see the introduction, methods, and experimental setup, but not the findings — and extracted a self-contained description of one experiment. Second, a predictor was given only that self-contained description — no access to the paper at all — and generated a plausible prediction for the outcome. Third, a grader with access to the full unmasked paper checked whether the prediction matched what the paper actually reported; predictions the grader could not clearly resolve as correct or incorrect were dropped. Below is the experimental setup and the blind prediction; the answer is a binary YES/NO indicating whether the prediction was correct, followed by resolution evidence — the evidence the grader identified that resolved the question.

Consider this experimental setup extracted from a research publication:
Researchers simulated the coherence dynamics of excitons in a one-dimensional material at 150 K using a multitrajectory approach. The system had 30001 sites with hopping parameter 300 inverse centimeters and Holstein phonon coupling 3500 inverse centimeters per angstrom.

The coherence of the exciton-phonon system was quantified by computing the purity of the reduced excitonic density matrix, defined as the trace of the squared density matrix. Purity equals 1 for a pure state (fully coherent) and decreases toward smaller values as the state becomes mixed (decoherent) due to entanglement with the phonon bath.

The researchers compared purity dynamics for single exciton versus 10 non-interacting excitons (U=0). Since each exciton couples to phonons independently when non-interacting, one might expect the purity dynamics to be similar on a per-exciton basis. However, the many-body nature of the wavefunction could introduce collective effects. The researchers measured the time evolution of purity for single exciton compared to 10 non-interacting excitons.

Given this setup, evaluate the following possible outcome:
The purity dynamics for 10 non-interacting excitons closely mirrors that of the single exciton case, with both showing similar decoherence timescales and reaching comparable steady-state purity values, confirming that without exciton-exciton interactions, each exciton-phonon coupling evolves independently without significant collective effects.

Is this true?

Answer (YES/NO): NO